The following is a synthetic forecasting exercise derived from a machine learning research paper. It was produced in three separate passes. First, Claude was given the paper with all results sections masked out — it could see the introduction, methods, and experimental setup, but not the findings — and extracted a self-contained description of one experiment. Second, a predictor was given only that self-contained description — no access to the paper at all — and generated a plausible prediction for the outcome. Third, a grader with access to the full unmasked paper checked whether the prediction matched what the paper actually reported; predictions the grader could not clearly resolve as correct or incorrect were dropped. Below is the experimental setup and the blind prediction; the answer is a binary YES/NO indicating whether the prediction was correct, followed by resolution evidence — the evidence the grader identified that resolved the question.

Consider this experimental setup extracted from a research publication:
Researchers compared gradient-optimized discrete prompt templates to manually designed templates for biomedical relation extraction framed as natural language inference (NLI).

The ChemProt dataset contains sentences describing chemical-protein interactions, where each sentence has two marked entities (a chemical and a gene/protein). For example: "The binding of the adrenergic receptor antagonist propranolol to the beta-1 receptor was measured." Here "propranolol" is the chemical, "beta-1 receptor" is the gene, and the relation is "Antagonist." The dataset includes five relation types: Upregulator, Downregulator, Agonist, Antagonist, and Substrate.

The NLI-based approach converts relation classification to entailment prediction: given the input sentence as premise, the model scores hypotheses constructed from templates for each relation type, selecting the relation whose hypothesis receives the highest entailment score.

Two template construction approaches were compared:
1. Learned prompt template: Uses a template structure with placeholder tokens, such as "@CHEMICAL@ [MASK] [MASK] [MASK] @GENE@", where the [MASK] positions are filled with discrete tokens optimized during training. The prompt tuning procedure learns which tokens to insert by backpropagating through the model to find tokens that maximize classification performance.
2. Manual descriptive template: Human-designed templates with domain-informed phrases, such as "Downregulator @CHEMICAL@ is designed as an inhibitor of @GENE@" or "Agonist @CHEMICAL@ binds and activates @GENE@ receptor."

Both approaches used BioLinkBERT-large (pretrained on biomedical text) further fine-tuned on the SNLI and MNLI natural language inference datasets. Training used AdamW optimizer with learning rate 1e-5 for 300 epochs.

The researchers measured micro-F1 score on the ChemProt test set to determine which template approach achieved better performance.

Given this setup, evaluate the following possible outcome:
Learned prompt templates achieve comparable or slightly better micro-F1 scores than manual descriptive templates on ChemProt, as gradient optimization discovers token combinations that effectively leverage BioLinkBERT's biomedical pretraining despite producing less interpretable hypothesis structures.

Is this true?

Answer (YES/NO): NO